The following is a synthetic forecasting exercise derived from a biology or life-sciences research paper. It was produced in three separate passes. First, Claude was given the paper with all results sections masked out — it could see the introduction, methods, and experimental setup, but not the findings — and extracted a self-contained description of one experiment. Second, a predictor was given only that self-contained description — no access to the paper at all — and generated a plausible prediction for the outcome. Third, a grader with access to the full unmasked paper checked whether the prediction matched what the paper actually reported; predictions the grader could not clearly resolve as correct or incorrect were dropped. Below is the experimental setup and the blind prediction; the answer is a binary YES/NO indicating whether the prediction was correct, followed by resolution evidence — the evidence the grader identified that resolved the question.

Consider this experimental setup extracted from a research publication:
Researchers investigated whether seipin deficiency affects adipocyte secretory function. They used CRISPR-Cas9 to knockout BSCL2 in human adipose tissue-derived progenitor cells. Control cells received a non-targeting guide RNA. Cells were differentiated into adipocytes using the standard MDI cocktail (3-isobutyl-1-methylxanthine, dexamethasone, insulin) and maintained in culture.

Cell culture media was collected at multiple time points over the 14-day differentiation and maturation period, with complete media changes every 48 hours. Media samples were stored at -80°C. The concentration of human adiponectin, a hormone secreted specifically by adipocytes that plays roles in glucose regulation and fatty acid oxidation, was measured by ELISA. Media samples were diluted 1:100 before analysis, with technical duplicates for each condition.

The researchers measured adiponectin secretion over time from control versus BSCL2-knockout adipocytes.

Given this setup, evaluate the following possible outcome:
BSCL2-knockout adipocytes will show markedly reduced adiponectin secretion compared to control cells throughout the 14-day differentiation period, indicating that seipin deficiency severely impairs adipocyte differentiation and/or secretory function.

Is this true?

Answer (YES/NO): NO